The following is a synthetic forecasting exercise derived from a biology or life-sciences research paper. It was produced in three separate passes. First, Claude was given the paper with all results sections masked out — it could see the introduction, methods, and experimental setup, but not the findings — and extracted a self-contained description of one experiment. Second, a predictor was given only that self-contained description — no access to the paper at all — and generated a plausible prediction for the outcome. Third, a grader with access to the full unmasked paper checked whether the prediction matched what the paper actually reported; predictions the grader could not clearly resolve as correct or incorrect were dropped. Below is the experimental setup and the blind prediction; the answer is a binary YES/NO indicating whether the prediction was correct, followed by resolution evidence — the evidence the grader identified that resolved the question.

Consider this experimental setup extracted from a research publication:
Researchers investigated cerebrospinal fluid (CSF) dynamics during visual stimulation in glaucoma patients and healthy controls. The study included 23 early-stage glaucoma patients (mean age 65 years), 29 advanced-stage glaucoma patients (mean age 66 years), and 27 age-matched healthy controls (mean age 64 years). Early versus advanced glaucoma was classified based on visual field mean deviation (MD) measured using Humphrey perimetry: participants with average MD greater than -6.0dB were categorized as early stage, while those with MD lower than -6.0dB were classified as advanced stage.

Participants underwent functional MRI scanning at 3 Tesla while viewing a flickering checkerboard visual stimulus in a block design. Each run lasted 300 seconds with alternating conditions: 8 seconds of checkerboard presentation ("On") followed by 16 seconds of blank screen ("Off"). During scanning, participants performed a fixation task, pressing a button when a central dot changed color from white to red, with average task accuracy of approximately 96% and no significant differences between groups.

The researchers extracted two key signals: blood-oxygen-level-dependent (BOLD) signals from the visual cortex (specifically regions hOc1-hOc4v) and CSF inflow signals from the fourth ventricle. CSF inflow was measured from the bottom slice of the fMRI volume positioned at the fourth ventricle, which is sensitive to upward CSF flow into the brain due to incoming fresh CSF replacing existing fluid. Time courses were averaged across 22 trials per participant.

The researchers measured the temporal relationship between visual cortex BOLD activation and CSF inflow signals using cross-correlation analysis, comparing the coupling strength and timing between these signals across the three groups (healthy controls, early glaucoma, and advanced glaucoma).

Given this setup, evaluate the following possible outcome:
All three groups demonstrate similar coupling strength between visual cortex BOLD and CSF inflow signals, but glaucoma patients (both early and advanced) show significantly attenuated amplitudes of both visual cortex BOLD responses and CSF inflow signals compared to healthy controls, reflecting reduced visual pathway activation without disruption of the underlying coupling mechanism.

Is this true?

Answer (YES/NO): NO